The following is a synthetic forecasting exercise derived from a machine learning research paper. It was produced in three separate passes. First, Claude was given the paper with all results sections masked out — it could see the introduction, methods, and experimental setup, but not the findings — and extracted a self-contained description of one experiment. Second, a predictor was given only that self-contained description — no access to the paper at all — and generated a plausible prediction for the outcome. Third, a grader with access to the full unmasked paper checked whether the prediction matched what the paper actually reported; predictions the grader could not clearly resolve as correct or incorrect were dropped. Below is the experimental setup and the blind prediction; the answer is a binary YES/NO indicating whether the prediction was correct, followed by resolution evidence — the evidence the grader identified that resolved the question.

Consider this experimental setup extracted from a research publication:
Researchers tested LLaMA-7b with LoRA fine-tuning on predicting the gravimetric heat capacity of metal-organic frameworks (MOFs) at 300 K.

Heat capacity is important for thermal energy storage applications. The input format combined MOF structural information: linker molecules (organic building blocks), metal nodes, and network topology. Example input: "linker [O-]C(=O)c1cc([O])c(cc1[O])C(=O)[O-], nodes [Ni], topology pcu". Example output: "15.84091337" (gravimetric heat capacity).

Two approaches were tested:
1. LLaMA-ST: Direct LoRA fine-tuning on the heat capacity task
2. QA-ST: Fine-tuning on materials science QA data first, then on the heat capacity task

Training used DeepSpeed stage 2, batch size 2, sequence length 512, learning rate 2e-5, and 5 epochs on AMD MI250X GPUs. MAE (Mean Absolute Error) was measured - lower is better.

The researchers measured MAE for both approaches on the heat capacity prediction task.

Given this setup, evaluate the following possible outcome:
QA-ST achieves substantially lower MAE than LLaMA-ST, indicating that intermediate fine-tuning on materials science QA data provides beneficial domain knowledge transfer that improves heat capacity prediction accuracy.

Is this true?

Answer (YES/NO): NO